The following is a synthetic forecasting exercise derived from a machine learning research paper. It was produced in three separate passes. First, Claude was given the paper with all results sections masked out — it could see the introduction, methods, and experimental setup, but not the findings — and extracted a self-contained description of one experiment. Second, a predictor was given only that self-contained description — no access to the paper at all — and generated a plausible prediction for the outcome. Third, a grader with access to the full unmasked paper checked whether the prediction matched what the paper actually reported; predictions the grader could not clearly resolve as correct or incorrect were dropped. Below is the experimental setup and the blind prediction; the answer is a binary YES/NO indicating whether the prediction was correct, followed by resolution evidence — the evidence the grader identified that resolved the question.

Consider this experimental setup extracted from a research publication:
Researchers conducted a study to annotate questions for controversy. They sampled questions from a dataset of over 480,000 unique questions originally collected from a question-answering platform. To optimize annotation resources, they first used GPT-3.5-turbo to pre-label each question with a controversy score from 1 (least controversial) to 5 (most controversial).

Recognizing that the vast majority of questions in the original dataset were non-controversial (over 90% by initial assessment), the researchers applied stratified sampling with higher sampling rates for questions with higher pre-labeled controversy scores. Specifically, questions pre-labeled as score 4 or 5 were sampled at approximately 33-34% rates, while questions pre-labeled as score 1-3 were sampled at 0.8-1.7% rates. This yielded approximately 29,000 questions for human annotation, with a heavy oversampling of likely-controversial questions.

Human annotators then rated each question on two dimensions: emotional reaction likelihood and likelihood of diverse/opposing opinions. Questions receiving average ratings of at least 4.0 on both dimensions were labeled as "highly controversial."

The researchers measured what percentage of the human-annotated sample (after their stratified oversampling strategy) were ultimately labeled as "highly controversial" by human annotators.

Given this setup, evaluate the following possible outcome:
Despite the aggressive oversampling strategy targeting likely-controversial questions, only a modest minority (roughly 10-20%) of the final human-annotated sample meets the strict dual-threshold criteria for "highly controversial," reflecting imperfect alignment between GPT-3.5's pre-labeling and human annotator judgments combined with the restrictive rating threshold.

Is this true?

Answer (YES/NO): NO